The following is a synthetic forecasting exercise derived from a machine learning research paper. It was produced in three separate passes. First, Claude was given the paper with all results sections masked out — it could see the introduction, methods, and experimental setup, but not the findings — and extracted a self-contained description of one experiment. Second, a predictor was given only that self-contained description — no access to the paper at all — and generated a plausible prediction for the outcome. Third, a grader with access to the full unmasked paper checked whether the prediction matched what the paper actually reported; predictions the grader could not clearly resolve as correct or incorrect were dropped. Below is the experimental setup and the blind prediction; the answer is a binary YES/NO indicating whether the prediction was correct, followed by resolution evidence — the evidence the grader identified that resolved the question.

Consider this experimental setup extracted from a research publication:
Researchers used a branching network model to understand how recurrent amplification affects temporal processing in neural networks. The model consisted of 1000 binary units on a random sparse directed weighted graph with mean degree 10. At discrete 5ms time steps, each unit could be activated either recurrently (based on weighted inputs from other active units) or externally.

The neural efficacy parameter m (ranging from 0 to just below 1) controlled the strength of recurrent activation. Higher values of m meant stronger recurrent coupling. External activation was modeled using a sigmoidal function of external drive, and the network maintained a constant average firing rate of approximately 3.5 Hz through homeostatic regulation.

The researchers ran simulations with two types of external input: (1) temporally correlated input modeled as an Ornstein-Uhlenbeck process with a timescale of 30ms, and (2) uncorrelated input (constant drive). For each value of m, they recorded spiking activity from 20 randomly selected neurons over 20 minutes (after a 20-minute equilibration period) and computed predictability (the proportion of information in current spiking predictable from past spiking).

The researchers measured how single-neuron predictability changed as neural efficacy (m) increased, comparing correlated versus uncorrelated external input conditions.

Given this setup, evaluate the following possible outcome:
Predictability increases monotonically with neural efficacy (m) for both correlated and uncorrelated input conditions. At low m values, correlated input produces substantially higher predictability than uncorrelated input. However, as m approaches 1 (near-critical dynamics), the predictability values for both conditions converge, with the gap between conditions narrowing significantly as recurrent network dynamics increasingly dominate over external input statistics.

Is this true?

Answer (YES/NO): NO